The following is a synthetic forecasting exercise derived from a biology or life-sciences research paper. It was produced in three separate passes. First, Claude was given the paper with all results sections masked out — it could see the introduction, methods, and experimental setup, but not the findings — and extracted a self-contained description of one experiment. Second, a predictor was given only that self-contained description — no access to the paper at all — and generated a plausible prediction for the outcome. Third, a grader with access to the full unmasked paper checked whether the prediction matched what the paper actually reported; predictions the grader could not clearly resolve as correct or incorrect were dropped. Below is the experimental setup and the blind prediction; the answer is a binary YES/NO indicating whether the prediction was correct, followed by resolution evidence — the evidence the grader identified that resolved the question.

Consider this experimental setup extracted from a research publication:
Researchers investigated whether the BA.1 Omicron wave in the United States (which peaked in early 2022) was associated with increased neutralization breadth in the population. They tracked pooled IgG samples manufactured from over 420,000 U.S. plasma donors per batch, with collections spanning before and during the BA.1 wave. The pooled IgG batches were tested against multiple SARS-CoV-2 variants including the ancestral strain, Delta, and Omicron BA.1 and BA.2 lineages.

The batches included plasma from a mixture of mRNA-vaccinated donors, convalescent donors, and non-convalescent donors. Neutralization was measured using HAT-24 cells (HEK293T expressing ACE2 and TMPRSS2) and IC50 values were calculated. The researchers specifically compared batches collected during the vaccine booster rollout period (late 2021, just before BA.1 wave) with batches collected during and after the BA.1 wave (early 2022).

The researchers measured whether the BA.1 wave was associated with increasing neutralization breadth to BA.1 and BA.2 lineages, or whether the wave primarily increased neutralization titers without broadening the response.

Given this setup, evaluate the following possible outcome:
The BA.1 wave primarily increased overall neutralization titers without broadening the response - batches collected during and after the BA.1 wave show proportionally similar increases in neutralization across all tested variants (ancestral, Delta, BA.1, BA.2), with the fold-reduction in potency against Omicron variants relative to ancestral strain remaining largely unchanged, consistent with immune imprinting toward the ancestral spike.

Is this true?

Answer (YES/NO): YES